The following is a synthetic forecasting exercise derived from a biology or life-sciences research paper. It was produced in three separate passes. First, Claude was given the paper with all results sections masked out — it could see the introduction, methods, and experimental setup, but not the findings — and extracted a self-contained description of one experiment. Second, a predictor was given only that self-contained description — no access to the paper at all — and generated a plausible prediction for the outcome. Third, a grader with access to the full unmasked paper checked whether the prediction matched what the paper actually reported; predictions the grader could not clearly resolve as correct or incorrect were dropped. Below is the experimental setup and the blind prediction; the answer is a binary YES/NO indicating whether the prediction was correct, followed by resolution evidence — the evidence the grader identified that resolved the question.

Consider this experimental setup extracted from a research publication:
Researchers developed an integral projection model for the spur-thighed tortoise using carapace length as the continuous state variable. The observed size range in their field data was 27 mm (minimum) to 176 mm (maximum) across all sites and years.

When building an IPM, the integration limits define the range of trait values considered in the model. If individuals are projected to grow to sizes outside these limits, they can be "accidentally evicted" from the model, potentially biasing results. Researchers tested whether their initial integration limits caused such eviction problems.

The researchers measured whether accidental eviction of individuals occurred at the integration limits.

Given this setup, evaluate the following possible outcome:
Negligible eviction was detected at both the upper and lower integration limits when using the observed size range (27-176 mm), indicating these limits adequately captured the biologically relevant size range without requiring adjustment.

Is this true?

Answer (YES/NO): NO